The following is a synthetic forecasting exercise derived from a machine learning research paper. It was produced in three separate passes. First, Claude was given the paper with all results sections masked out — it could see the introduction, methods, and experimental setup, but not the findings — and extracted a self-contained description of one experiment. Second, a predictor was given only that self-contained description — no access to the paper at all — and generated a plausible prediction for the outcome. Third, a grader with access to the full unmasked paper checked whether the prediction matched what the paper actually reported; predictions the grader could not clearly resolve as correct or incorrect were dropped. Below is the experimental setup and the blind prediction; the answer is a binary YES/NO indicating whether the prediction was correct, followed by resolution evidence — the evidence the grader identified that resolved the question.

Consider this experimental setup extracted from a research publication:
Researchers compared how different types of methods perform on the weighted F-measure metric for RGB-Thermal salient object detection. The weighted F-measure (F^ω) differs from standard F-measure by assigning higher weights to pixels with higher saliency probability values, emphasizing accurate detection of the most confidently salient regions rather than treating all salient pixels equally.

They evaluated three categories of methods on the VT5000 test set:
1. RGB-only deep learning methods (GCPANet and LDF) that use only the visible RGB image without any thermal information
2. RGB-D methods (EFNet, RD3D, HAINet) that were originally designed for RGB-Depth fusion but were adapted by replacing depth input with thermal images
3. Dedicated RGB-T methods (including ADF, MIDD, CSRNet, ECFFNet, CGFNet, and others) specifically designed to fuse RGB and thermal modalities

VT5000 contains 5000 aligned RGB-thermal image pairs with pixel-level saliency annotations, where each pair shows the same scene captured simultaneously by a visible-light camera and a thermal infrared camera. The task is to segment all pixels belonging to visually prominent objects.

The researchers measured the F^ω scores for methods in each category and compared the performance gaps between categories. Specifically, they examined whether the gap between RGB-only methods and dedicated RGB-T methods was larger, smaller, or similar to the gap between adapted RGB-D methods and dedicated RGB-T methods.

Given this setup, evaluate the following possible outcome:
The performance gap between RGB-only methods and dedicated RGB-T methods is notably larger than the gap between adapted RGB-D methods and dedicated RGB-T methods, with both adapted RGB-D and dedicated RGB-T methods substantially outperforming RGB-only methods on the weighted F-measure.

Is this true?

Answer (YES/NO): NO